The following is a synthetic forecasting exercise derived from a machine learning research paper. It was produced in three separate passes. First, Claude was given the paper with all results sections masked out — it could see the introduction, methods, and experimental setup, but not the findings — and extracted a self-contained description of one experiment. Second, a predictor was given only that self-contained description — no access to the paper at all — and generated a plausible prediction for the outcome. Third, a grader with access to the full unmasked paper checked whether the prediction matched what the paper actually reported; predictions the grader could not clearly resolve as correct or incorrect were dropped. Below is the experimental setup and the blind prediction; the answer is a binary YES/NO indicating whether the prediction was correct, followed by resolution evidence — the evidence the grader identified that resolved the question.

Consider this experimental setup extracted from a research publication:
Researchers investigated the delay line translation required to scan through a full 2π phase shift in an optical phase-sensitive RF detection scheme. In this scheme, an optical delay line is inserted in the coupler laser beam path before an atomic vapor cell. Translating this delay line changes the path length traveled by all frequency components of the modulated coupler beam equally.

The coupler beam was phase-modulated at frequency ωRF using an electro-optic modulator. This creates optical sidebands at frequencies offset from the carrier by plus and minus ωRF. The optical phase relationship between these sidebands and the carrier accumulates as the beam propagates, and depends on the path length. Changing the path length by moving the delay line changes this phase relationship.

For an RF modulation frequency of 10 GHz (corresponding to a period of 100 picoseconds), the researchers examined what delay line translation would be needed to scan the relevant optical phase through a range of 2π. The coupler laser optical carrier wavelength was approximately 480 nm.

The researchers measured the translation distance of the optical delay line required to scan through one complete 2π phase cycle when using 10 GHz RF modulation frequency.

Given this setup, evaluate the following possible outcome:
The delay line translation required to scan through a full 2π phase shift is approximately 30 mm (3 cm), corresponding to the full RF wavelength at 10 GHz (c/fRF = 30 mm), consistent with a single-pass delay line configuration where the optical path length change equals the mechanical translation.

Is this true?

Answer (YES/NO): NO